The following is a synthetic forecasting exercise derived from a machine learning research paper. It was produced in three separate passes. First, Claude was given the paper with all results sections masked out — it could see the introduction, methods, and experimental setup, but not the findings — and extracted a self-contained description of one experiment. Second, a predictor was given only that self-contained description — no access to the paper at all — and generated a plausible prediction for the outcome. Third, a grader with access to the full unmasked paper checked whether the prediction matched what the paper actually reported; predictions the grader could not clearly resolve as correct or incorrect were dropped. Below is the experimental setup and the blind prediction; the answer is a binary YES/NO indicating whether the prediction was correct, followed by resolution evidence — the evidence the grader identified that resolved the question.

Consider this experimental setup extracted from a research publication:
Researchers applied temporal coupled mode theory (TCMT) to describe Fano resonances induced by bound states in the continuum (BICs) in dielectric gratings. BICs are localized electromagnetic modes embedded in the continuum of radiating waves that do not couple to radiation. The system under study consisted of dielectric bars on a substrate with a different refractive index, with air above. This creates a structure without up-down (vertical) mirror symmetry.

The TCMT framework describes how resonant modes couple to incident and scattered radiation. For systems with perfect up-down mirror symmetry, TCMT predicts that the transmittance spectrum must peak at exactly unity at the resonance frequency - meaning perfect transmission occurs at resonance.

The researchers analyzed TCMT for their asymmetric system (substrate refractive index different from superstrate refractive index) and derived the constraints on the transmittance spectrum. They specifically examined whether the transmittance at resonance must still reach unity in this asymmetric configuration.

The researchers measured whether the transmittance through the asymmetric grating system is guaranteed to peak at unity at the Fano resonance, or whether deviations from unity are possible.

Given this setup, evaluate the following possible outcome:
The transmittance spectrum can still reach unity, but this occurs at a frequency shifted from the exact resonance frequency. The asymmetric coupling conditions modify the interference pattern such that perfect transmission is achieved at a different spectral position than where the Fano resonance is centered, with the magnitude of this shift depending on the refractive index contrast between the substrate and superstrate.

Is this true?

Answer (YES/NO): NO